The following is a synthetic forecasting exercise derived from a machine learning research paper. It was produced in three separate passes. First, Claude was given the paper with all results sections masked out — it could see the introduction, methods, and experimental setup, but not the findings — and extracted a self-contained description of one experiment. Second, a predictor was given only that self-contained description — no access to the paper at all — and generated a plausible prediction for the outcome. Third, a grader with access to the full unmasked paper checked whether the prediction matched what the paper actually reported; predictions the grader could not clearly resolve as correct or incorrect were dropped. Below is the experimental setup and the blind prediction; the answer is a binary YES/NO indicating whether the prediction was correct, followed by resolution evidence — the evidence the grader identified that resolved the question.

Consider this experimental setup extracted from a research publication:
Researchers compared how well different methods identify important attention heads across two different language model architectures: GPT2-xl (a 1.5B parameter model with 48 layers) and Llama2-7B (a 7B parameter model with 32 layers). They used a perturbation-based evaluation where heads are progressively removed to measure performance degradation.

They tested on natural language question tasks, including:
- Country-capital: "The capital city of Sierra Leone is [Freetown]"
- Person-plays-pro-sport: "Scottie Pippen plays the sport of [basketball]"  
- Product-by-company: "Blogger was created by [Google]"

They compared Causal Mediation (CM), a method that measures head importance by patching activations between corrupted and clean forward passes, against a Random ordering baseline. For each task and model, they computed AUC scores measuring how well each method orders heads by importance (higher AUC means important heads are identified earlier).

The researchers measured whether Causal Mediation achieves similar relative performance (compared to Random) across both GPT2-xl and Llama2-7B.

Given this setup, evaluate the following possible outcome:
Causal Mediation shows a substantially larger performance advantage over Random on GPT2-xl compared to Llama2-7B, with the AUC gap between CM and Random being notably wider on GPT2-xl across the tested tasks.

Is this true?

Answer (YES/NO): NO